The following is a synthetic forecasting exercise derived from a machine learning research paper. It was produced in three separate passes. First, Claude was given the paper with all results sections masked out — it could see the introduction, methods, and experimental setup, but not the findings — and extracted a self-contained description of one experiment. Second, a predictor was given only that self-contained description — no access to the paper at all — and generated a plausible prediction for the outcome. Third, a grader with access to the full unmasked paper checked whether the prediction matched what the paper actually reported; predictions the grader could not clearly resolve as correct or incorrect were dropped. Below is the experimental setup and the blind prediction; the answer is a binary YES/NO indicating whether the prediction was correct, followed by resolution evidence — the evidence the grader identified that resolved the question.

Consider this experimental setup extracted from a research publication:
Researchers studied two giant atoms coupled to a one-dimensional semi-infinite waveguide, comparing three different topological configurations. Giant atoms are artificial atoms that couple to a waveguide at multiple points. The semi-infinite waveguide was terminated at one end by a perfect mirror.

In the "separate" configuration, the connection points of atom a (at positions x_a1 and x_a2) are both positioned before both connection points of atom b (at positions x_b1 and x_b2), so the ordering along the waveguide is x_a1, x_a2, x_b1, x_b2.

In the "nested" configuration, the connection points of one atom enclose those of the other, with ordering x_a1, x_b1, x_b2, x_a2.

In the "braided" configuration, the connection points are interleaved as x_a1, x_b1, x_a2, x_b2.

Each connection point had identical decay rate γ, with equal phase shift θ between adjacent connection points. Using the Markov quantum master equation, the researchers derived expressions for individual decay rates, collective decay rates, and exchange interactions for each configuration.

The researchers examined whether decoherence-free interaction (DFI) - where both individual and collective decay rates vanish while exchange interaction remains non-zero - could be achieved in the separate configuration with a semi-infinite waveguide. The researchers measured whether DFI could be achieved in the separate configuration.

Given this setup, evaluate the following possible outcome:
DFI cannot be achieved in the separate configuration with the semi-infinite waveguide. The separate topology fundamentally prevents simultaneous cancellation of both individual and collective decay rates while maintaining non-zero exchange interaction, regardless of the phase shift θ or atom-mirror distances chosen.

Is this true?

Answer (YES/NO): YES